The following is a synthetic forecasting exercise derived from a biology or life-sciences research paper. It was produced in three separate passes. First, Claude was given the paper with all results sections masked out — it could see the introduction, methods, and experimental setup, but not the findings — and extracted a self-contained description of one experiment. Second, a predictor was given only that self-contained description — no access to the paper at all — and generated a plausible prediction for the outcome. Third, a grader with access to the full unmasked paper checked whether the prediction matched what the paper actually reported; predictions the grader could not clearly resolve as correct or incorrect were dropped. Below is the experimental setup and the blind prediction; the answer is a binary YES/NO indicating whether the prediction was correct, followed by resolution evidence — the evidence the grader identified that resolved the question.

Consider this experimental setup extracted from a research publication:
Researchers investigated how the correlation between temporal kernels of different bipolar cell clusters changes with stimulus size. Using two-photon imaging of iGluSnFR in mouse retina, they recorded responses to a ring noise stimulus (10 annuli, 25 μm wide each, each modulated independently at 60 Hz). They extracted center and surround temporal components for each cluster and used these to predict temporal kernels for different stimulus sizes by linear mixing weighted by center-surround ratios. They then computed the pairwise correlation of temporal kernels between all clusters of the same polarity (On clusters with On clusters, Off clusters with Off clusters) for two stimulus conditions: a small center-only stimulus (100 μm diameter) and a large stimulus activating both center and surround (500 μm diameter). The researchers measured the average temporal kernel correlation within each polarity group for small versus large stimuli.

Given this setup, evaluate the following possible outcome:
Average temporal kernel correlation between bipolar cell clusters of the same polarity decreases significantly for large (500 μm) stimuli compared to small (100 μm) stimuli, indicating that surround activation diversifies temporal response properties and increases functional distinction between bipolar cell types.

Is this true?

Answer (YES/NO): YES